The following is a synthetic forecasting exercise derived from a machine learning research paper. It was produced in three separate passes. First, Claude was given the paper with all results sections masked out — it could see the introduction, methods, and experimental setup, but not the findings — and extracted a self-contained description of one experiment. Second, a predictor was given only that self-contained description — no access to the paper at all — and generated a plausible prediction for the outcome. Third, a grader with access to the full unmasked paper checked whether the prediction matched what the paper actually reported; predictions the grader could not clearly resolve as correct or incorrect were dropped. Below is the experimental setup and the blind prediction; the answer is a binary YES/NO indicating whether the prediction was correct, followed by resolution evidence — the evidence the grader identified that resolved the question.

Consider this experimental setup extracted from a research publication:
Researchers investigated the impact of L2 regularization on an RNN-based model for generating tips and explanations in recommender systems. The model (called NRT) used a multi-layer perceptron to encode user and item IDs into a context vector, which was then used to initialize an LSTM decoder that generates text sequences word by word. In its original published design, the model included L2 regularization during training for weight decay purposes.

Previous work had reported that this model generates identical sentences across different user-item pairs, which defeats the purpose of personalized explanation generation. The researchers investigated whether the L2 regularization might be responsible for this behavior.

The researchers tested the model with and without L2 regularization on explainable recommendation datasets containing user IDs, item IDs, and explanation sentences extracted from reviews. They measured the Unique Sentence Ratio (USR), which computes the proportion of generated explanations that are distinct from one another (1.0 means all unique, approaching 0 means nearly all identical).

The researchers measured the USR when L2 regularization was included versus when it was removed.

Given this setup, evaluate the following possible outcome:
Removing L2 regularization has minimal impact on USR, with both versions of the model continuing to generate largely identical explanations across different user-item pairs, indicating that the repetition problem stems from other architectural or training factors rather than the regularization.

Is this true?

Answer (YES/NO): NO